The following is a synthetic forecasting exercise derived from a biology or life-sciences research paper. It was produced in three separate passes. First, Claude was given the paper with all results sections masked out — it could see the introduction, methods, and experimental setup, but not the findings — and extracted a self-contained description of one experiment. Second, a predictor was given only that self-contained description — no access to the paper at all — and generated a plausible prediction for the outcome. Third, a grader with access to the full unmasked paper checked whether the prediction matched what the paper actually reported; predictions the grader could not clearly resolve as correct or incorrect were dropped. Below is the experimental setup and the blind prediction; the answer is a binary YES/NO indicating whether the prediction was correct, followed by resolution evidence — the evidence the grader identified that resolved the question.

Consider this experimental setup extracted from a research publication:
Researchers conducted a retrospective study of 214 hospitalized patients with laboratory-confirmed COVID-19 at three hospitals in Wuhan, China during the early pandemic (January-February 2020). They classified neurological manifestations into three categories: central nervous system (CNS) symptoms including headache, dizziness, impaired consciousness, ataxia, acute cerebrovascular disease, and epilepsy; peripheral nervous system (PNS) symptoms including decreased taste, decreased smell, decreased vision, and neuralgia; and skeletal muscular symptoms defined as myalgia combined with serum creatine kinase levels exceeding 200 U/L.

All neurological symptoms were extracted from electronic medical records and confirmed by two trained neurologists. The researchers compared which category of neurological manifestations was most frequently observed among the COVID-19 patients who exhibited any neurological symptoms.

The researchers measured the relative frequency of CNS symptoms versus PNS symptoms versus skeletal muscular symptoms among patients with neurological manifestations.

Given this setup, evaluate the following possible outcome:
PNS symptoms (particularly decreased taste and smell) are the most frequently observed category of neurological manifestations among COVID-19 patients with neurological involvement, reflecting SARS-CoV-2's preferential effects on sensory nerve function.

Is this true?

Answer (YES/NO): NO